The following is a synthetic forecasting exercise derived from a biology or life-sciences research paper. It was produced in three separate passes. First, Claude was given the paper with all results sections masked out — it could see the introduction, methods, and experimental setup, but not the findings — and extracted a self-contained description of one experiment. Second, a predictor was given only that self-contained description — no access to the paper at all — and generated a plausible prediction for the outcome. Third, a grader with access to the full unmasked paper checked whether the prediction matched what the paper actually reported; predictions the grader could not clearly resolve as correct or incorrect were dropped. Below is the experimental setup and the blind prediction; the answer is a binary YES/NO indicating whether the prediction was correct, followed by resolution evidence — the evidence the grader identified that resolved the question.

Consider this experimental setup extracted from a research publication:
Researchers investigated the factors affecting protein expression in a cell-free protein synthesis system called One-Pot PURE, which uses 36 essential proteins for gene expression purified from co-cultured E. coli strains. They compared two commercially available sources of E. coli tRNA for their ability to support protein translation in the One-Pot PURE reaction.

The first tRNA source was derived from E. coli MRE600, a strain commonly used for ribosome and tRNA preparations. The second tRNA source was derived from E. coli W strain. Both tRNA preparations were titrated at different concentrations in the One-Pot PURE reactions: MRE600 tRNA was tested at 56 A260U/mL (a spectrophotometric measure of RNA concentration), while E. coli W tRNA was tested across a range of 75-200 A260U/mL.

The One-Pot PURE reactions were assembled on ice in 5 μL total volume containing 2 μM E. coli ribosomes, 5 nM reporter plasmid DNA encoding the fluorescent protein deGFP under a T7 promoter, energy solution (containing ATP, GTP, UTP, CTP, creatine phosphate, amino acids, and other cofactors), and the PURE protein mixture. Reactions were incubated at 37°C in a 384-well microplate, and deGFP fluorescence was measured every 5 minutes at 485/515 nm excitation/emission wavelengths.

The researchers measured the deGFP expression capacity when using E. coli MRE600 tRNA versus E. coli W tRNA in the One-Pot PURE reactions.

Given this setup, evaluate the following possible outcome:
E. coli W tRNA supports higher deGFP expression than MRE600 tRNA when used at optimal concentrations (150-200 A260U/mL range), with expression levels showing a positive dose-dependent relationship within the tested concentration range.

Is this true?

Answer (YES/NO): NO